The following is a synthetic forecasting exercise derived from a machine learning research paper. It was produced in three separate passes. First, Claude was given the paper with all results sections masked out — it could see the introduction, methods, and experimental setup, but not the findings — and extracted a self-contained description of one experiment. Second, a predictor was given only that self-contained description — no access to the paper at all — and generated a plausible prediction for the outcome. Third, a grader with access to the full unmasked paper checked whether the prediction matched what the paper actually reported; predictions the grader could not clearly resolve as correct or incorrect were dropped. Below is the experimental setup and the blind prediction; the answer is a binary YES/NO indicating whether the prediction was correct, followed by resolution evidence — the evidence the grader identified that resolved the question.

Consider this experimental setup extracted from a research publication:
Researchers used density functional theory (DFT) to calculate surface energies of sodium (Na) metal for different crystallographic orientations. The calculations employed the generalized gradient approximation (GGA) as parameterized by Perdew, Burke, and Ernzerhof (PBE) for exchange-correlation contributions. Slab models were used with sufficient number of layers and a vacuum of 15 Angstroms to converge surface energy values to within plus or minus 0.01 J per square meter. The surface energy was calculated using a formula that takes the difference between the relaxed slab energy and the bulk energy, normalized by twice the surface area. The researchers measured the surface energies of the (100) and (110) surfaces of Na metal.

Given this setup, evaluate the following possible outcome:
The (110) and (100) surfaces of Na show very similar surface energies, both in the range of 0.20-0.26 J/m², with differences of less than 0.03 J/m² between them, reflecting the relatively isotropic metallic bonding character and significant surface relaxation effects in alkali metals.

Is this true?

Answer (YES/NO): YES